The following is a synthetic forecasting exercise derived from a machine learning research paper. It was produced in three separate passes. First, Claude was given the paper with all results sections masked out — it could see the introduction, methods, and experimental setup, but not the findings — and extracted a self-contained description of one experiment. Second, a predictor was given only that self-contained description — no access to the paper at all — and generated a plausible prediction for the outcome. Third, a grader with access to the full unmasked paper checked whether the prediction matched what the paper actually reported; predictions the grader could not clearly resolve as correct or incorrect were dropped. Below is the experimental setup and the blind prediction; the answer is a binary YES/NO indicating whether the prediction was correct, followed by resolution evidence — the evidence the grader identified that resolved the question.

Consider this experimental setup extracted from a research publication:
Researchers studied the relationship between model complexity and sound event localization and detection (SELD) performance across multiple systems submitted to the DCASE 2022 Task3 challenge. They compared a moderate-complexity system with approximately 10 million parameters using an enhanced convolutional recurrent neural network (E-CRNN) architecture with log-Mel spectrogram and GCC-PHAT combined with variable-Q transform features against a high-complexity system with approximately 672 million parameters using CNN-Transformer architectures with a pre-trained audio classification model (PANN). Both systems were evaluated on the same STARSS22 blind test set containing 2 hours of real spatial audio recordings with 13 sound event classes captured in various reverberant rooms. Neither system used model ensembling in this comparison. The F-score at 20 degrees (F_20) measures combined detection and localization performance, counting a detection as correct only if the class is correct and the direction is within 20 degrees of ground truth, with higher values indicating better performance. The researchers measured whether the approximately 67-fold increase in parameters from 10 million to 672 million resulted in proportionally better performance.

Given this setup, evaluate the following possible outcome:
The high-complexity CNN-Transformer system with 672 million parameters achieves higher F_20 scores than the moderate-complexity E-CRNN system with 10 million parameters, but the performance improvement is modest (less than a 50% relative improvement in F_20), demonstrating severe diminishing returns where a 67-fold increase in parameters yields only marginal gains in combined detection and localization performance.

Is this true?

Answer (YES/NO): NO